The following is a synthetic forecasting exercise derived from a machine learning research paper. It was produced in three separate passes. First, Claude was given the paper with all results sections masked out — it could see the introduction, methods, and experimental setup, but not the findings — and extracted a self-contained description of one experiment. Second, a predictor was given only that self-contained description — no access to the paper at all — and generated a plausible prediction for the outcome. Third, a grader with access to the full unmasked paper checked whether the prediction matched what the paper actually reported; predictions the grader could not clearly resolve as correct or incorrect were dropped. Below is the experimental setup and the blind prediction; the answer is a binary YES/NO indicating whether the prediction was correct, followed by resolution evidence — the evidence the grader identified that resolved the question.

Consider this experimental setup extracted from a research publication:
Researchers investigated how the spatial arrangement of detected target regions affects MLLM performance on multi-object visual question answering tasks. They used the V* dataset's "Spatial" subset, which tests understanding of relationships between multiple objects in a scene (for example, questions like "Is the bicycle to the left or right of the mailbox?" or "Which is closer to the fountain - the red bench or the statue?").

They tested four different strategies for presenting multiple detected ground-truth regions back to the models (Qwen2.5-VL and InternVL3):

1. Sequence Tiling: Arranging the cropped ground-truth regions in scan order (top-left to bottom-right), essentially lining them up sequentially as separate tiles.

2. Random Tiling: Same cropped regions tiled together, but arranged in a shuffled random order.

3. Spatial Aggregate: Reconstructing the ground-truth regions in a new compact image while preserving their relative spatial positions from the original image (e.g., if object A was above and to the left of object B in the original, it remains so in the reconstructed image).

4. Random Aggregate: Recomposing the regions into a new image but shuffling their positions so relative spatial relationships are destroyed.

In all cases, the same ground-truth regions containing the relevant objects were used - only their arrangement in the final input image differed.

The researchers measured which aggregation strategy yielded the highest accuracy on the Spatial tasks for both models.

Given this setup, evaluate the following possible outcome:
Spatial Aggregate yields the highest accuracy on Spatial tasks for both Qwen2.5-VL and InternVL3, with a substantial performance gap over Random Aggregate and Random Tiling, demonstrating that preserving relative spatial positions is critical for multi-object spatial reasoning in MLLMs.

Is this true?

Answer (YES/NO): YES